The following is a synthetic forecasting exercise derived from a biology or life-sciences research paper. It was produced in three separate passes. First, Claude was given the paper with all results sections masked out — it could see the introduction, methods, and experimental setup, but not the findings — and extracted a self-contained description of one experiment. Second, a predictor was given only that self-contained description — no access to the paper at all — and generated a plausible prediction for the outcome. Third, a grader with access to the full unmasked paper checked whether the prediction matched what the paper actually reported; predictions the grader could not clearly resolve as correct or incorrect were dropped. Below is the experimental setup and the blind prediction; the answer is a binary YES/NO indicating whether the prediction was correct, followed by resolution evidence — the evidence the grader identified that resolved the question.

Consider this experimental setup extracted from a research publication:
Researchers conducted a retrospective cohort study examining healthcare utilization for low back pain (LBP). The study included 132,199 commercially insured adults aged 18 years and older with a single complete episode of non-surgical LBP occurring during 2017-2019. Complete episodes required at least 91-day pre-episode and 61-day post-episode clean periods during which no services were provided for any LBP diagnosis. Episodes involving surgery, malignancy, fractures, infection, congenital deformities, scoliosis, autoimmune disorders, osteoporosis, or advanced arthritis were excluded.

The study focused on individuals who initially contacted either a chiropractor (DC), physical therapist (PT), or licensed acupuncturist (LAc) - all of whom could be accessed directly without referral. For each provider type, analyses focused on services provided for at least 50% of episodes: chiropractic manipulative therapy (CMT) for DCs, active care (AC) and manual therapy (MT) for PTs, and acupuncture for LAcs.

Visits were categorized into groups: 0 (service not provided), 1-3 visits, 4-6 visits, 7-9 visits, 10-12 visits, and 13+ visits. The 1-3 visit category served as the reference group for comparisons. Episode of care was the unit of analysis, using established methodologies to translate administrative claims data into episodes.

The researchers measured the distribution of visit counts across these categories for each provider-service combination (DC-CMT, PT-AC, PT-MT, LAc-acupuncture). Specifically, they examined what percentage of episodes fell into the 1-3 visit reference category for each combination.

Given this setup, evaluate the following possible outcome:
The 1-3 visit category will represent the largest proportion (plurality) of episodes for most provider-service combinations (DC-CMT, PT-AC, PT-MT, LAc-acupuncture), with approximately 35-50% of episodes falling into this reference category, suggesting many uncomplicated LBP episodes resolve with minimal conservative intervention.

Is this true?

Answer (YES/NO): NO